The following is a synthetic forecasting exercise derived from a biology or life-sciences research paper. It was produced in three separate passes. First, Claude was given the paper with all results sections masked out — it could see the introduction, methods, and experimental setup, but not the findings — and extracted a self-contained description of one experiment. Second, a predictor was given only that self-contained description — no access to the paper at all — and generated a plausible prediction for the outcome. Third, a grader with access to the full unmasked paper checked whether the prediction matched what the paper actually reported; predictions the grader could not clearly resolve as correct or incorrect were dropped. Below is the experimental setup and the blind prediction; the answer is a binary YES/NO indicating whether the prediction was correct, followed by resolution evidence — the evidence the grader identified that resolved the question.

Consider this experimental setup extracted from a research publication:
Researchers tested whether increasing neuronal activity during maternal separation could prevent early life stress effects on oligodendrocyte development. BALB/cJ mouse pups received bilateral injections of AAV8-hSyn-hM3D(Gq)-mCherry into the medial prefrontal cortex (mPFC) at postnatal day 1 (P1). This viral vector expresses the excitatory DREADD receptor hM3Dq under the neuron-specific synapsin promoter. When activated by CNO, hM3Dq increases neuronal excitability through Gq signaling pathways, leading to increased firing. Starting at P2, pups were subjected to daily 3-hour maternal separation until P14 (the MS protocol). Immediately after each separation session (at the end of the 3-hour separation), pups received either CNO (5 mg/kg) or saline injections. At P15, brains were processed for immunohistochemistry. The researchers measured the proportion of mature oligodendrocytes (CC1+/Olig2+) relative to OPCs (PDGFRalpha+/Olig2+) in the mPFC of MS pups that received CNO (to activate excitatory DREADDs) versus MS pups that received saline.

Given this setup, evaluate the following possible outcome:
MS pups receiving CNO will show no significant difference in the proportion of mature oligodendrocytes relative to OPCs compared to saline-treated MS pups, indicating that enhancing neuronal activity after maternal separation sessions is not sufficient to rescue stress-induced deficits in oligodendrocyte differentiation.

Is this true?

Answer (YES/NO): NO